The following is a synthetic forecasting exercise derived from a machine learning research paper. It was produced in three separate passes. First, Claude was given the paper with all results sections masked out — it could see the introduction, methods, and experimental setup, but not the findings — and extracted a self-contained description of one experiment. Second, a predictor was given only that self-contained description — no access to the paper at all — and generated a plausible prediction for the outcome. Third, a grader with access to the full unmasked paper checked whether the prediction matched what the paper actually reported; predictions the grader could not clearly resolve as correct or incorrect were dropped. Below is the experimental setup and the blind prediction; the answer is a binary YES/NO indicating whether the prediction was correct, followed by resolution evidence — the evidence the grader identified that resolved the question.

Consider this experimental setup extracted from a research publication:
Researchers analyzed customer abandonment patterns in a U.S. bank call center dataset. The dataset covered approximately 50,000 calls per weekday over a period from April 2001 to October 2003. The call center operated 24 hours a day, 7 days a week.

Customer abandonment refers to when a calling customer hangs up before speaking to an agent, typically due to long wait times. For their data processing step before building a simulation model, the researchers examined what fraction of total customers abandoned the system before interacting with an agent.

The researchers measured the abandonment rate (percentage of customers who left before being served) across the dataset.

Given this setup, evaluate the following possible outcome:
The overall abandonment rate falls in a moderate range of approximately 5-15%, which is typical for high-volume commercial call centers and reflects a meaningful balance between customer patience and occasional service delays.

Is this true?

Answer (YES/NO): NO